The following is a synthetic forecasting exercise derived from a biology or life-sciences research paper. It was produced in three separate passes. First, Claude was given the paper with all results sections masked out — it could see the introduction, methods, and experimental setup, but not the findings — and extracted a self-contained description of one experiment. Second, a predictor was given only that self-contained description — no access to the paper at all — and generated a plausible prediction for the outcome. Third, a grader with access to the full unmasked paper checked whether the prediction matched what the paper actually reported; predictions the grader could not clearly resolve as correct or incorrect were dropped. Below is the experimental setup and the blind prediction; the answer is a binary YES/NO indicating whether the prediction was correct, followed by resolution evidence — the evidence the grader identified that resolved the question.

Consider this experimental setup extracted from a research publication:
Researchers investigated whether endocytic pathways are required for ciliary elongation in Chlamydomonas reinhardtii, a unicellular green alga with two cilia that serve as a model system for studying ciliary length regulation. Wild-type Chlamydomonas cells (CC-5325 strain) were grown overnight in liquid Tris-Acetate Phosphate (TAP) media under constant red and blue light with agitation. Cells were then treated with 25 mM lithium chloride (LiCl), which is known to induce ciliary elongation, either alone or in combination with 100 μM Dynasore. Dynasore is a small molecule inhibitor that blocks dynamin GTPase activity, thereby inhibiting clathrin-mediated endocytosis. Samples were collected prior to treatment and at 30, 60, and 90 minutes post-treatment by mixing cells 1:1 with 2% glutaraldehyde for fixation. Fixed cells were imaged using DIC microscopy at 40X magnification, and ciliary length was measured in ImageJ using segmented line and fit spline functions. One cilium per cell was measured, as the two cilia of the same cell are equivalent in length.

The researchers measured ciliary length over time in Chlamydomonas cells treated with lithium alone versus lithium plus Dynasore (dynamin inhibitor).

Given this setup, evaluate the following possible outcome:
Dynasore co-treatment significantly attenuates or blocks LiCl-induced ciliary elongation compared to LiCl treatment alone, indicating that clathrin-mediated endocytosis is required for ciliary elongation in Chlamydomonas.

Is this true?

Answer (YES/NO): YES